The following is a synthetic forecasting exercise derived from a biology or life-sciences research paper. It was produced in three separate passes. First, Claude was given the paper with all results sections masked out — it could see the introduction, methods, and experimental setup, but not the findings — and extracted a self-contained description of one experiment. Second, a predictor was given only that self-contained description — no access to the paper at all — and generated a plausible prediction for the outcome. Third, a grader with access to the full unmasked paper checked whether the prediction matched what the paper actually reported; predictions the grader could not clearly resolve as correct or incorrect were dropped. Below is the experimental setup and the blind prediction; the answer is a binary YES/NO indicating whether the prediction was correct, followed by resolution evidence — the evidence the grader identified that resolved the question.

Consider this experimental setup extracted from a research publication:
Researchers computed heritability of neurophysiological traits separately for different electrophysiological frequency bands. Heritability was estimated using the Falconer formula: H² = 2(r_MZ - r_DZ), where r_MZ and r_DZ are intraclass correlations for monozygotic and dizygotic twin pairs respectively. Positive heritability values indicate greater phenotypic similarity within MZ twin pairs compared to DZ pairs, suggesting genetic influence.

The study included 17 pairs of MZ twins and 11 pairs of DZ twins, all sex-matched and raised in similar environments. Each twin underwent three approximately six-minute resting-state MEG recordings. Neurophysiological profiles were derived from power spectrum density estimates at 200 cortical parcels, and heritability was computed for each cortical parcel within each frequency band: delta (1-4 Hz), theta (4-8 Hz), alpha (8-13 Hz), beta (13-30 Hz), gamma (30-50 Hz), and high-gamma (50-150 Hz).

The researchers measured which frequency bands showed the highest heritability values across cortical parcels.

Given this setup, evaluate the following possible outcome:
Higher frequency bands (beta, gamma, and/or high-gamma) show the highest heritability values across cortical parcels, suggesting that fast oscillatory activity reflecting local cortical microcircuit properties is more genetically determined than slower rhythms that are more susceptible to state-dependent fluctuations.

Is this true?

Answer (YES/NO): NO